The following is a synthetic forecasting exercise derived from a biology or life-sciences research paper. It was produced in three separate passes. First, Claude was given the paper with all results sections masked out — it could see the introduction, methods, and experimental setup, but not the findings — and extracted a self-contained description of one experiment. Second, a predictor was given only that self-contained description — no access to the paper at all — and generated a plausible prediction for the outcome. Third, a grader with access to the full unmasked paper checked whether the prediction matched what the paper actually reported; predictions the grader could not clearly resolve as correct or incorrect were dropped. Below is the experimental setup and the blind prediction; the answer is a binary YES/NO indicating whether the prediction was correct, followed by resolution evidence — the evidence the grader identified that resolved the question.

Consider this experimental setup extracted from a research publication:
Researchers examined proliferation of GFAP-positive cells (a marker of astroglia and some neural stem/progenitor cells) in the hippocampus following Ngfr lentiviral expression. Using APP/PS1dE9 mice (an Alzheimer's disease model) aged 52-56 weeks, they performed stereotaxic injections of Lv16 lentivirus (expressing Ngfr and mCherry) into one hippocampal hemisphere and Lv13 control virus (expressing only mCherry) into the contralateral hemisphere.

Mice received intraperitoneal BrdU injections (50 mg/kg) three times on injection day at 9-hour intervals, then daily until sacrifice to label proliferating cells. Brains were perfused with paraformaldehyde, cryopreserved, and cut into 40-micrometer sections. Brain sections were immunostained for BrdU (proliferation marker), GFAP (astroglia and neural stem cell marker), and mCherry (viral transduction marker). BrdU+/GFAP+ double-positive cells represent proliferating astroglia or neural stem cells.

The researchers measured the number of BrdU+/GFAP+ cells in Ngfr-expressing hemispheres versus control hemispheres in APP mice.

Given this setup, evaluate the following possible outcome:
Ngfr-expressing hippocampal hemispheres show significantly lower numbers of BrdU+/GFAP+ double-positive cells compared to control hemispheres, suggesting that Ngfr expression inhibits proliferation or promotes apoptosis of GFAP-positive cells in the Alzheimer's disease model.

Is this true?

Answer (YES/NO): NO